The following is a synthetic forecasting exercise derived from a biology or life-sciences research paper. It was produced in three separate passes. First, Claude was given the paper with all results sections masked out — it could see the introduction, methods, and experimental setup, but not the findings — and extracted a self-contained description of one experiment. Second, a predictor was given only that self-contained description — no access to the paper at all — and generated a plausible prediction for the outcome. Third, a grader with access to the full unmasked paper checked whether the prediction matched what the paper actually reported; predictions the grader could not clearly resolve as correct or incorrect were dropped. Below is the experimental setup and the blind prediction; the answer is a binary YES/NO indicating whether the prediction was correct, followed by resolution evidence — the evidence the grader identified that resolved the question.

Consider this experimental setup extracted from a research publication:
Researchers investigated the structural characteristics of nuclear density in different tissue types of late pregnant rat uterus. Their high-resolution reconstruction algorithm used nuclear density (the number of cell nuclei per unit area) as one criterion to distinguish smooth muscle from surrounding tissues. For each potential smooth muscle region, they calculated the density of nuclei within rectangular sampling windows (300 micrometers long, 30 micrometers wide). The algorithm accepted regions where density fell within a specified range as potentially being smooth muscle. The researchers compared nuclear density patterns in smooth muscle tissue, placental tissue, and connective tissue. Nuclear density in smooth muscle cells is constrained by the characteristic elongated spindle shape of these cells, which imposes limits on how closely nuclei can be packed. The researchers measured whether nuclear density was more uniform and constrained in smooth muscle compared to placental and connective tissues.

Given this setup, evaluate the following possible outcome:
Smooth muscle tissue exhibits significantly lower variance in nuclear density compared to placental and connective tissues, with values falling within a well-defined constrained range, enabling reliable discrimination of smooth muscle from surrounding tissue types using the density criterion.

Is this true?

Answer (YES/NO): NO